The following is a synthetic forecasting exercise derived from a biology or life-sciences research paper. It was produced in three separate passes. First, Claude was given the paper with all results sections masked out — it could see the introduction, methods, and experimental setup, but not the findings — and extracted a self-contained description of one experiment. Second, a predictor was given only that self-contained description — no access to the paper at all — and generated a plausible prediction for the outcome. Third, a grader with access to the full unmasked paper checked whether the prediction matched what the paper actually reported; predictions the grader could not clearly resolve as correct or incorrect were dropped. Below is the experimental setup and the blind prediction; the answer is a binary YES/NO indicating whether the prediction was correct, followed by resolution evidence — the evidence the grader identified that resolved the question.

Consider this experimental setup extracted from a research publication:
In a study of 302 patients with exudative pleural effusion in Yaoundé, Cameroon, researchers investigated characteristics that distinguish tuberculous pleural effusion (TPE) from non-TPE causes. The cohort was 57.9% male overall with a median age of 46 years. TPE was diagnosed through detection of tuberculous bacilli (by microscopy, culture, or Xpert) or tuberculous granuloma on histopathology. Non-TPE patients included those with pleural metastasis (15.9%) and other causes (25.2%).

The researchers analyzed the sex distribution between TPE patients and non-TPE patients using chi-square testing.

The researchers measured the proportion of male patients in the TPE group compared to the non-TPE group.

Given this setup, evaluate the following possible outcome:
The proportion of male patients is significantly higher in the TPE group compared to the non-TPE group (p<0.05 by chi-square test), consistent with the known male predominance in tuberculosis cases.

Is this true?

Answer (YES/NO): YES